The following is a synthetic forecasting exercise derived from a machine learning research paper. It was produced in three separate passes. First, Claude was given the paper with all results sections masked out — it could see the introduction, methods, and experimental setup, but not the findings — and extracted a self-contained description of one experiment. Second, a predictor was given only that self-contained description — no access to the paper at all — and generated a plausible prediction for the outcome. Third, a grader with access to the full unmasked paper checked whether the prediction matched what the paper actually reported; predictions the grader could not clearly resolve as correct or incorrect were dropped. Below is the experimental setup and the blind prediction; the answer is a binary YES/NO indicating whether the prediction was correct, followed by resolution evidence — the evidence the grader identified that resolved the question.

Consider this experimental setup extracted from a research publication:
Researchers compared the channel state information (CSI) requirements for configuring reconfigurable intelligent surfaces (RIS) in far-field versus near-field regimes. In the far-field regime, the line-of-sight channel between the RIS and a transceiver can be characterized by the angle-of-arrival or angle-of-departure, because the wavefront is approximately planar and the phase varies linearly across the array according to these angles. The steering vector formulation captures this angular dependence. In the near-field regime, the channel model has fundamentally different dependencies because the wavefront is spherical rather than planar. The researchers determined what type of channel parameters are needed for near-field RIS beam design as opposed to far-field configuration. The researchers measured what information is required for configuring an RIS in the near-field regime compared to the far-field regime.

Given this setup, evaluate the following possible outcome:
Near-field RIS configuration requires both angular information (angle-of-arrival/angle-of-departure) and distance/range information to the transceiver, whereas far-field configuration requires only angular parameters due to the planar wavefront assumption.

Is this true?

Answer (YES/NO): YES